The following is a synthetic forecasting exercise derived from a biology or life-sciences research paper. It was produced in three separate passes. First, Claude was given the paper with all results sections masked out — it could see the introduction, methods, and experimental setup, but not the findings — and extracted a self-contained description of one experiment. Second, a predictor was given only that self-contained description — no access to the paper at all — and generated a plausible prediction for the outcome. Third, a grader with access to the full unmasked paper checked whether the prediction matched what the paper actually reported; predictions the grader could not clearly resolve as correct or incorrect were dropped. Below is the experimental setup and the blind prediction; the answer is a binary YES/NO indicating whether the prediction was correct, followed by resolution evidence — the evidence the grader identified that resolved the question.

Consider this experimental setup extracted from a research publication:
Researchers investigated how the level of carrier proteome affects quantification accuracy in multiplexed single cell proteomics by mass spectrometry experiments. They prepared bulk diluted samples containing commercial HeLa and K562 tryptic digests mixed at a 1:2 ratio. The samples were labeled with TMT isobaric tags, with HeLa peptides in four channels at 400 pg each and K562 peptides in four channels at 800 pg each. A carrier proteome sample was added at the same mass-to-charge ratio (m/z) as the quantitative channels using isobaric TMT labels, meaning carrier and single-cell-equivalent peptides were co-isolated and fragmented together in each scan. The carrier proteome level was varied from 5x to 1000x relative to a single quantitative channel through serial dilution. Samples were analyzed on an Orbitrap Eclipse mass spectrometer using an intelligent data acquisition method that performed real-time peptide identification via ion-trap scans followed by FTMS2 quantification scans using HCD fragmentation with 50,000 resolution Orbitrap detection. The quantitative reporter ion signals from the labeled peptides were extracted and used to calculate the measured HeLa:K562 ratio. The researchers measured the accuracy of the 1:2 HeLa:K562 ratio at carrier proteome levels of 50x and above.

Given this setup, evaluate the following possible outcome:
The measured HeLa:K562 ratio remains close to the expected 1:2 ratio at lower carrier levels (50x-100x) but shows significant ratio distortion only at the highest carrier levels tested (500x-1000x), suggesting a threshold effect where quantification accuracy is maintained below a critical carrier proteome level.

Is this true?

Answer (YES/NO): NO